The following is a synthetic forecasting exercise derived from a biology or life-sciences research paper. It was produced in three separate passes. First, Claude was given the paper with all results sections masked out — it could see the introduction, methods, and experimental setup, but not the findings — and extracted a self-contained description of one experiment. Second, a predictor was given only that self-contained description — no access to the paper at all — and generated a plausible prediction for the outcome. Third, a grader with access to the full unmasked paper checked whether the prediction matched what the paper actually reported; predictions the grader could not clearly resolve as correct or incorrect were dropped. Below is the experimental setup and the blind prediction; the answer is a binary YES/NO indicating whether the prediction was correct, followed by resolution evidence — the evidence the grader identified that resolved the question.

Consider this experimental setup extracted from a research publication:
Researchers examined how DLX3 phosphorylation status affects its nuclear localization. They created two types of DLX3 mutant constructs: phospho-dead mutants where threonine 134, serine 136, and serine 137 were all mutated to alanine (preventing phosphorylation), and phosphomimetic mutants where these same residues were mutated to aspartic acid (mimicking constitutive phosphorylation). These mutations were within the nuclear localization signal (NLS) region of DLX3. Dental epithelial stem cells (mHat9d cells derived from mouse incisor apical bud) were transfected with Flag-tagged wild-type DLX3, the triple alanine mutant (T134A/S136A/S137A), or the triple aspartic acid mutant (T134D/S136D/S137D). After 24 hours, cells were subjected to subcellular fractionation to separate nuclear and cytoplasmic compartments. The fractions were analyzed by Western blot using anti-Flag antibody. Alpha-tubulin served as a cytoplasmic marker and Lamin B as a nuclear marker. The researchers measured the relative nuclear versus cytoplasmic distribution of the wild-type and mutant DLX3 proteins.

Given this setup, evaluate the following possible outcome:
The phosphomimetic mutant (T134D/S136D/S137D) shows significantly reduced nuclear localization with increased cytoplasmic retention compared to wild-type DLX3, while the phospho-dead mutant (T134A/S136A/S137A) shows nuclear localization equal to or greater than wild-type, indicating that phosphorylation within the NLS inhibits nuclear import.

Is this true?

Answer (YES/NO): NO